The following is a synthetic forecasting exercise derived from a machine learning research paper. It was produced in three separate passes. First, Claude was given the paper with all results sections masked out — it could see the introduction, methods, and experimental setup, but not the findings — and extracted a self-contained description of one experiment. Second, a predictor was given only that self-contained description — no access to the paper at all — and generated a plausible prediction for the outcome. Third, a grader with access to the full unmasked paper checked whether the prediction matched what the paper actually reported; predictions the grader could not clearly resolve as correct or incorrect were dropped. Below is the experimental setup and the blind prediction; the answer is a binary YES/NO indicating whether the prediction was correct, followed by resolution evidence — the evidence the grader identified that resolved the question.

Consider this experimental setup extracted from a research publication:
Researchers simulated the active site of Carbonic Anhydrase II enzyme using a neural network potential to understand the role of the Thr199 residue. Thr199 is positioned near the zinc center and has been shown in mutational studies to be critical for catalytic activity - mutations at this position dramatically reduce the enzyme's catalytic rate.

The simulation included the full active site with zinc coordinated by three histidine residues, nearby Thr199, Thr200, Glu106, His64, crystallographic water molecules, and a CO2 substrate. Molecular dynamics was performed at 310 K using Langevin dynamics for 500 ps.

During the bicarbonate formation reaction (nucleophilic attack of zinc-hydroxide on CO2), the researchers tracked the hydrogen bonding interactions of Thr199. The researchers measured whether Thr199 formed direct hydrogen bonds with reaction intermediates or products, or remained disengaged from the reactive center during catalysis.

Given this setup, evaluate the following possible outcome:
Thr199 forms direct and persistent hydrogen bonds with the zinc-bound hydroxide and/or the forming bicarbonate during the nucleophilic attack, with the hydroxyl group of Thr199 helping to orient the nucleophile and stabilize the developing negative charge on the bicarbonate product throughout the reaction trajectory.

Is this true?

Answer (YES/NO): NO